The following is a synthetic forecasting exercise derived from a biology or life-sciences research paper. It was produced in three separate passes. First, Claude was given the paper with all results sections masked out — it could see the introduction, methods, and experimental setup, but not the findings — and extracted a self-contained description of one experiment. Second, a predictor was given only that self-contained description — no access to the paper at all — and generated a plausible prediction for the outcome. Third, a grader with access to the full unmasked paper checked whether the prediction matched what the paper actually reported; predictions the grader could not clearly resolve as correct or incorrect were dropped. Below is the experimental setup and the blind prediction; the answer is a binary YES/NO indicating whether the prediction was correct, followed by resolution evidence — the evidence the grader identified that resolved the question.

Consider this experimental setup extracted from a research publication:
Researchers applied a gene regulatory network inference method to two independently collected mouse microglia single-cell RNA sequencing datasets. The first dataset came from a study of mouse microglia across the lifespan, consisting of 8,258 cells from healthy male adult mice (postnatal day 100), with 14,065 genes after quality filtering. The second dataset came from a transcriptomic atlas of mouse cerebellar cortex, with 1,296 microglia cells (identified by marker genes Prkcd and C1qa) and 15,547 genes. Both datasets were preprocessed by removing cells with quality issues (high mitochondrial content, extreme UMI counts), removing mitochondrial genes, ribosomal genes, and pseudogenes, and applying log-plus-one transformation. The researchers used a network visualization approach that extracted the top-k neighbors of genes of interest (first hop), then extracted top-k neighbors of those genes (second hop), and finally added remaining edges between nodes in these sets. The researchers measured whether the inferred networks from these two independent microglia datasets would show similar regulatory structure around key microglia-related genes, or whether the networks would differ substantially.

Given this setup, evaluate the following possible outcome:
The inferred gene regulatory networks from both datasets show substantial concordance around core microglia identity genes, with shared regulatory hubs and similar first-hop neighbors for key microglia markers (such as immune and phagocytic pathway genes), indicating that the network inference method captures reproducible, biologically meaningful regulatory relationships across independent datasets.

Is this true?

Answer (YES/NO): YES